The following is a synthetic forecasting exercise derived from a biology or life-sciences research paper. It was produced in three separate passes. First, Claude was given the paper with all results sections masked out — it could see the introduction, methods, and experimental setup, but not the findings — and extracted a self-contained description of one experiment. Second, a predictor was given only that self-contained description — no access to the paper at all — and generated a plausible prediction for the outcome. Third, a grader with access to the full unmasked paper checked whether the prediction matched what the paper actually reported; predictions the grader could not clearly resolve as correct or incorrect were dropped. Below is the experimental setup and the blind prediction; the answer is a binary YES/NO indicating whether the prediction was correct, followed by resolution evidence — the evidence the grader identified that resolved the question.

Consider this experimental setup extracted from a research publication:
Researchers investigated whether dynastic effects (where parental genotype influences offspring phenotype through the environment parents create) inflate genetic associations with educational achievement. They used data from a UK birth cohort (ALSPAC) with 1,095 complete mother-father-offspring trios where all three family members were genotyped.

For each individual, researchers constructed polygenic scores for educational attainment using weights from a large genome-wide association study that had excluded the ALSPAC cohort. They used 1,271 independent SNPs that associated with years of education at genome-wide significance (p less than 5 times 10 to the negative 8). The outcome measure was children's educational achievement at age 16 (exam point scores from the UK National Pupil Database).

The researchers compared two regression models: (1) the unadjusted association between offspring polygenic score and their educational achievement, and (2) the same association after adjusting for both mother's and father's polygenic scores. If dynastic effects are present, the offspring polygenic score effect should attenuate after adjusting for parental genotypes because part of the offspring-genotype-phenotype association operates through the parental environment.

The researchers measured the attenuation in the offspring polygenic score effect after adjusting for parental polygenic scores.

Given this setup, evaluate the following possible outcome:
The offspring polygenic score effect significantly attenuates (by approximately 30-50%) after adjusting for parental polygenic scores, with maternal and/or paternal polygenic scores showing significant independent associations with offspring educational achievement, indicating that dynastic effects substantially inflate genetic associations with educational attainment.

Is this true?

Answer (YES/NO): YES